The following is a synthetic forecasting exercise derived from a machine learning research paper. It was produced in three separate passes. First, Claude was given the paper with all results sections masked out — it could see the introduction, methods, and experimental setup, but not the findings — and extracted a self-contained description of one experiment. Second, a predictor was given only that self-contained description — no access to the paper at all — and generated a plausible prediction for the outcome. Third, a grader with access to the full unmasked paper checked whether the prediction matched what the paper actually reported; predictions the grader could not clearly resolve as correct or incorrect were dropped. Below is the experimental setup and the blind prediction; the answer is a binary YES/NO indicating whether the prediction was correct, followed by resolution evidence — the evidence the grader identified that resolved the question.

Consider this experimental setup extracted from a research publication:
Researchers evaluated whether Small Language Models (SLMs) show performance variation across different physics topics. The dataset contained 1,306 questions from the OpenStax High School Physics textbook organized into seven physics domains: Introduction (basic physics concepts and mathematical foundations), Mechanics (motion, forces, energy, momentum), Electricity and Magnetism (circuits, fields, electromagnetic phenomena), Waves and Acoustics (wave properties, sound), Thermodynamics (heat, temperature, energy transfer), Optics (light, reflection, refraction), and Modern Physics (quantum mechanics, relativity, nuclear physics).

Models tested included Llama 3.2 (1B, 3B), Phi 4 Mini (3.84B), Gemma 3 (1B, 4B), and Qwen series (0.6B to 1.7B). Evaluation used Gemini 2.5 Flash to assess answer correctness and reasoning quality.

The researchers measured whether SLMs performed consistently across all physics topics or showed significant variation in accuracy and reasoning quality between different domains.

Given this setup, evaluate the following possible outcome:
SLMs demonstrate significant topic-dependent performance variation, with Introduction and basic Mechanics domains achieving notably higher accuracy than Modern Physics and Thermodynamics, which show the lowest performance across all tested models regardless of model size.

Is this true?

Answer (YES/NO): NO